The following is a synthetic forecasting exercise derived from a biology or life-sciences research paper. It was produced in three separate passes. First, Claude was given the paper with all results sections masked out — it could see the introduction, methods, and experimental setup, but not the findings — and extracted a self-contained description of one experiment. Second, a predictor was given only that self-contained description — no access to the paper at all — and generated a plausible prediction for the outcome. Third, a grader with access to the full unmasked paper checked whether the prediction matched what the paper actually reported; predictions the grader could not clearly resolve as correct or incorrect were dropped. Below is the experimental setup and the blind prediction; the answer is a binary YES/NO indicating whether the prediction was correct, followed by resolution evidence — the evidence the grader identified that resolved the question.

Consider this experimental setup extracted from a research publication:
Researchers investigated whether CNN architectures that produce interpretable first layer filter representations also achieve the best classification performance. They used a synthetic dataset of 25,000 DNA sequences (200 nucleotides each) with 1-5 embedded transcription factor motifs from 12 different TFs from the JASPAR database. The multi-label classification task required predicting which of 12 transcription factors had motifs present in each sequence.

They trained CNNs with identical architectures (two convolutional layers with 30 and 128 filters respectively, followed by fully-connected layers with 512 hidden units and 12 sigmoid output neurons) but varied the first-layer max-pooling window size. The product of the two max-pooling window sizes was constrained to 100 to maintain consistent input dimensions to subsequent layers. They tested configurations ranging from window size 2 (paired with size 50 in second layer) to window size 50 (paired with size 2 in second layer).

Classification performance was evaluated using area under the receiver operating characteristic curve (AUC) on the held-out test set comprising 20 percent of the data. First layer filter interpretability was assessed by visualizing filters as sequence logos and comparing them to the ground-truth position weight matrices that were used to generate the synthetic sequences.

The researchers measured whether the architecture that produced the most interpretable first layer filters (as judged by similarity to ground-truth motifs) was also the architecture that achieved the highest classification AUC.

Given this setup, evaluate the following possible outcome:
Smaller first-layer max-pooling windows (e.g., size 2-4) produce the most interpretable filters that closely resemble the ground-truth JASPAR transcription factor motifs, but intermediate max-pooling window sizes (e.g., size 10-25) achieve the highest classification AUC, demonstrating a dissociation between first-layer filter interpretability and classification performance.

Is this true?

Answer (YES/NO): NO